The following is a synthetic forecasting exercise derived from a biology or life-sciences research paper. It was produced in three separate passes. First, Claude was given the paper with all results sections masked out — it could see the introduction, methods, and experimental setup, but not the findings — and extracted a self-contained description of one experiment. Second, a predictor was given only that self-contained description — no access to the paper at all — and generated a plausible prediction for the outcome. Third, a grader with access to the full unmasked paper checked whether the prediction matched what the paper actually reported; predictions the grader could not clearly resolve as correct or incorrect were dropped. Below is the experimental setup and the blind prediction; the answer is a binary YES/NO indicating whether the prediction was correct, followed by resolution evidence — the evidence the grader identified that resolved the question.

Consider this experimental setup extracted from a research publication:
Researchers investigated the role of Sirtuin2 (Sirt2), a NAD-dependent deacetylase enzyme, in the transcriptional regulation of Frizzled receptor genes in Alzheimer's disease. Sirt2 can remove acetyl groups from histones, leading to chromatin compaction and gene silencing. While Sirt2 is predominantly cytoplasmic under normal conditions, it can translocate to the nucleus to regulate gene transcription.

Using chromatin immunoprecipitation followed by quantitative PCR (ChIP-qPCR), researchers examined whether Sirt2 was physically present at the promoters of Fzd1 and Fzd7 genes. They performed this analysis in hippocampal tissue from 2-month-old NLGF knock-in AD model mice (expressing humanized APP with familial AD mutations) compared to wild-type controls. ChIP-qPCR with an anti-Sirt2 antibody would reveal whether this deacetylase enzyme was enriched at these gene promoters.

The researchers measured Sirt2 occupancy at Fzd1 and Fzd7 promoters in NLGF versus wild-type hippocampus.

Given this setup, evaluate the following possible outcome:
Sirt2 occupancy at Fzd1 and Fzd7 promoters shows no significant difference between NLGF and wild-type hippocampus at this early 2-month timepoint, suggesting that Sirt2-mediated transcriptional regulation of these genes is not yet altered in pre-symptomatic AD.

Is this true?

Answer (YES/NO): NO